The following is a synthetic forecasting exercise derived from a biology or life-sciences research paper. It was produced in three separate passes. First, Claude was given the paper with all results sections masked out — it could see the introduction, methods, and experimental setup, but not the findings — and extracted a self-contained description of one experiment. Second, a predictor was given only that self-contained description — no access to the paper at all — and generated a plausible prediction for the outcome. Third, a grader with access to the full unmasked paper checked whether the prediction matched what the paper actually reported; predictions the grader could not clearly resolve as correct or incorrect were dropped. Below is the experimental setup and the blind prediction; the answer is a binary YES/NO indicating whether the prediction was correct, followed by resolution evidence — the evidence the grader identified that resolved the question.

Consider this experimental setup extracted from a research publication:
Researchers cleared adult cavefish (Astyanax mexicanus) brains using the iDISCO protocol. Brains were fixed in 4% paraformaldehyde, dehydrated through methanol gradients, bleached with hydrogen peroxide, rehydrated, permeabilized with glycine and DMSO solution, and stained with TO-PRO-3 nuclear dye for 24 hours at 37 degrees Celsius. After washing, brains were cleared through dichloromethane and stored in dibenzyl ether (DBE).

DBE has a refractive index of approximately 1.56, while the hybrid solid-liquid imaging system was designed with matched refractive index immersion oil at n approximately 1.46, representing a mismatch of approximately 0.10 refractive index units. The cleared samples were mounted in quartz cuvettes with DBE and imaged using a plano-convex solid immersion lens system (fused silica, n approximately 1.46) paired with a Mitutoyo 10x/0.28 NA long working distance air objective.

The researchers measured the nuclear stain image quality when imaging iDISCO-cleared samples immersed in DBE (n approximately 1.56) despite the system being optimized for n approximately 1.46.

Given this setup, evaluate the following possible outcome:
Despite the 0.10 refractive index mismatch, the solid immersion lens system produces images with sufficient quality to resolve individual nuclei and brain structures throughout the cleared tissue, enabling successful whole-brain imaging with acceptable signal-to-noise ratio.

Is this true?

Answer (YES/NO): YES